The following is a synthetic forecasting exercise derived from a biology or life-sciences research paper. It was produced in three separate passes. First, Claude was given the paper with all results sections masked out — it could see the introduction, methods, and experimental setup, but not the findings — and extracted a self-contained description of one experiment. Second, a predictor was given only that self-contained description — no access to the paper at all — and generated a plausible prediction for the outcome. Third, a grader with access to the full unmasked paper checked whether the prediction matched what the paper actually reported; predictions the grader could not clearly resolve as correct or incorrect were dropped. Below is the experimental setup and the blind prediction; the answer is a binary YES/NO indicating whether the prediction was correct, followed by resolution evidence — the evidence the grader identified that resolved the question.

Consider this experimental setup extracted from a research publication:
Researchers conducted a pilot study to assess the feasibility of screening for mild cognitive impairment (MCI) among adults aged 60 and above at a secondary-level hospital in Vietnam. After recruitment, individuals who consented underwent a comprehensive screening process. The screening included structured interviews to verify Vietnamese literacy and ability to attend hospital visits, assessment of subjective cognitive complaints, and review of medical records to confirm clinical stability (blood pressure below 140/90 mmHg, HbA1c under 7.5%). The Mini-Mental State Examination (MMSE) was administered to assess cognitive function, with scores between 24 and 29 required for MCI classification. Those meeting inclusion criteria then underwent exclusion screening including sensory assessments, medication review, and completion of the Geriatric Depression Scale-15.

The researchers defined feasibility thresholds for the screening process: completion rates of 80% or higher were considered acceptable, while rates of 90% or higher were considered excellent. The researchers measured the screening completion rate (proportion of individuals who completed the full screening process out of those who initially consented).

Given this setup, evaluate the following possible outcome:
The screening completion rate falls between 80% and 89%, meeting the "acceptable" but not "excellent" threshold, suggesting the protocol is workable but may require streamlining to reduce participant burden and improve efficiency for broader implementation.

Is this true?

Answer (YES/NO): NO